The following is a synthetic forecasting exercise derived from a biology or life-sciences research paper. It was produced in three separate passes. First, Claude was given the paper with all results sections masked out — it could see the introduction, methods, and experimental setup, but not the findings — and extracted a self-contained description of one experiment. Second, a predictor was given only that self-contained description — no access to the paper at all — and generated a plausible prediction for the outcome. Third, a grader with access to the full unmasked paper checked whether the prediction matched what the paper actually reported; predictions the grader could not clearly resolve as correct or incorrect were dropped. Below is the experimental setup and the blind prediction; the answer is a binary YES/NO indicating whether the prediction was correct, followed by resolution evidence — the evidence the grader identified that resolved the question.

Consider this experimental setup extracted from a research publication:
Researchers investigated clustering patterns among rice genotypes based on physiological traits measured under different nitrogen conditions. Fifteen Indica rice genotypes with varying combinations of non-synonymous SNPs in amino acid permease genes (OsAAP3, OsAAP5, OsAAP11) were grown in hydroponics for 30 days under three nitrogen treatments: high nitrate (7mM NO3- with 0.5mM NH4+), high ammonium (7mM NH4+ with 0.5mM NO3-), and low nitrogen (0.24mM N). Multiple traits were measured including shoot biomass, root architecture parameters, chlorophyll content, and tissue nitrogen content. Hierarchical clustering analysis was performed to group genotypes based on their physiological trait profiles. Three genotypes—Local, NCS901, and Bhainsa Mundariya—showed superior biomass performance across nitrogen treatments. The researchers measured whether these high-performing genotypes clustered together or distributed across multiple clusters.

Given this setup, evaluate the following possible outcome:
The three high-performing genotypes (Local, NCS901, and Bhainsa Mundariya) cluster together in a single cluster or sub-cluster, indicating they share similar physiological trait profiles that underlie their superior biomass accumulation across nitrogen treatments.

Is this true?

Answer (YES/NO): YES